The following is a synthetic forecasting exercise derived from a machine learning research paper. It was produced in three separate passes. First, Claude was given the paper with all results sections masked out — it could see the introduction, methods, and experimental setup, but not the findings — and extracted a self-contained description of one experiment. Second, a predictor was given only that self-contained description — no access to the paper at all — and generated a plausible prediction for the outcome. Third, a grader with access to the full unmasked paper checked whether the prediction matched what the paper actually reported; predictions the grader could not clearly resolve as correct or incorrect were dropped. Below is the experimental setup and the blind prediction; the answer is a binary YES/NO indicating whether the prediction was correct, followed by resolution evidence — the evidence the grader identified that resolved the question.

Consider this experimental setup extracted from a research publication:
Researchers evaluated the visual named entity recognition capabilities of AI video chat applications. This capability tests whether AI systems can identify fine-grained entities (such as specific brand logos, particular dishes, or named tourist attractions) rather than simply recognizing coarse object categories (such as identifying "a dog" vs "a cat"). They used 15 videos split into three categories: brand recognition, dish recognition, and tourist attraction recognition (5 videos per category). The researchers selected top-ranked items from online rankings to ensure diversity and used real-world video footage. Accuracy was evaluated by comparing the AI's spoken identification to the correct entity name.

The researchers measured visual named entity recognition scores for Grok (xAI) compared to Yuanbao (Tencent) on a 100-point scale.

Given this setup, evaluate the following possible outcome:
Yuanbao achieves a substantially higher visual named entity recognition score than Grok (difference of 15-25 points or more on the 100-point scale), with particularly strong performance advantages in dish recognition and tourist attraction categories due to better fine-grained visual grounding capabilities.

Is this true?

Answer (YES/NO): NO